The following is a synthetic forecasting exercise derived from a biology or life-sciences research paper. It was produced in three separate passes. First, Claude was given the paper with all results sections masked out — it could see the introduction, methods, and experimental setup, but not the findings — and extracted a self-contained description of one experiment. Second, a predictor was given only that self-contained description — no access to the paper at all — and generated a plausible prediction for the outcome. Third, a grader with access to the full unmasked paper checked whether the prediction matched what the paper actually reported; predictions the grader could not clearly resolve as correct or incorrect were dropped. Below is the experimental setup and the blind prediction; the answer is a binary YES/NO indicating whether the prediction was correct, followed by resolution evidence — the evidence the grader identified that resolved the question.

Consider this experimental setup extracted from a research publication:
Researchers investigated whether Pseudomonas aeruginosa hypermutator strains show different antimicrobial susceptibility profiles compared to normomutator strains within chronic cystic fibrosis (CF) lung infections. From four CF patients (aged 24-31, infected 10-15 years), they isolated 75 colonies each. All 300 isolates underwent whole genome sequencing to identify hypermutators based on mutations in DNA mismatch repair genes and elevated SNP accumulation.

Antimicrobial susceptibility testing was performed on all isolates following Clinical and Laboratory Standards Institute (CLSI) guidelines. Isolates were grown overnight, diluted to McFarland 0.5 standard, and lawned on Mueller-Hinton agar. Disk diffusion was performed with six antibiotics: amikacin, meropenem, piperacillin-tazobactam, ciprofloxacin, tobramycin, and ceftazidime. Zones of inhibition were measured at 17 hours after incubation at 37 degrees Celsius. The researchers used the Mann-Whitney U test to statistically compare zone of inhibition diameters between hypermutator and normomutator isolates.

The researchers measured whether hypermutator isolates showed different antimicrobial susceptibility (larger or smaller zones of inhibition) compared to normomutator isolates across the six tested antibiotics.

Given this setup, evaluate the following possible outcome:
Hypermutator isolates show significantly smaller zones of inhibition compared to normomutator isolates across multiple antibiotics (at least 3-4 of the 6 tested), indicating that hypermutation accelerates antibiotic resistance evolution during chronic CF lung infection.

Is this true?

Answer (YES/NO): NO